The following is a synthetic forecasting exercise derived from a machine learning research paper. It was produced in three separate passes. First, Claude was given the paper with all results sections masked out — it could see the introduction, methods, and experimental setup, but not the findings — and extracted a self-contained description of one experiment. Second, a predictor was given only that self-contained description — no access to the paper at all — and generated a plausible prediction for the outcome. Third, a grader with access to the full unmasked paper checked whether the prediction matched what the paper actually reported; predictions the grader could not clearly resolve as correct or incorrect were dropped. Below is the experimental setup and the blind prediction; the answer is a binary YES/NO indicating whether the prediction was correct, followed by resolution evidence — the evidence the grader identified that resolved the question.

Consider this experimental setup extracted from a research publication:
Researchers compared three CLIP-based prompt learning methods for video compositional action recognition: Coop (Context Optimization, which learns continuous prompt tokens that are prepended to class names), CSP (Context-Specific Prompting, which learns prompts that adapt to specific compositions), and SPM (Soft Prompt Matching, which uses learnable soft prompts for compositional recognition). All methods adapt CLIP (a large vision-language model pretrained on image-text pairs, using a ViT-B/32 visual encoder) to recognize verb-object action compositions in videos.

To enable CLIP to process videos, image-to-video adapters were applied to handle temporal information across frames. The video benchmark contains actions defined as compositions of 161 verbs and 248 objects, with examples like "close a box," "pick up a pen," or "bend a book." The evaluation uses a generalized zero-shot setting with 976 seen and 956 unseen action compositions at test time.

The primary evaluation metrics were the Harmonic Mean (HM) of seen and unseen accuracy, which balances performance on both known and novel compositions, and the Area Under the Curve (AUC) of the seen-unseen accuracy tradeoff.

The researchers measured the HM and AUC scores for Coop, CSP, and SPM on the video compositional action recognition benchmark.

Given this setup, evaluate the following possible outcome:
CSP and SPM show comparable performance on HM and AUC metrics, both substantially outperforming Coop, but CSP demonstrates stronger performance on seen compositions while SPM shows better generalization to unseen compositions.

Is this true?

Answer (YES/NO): NO